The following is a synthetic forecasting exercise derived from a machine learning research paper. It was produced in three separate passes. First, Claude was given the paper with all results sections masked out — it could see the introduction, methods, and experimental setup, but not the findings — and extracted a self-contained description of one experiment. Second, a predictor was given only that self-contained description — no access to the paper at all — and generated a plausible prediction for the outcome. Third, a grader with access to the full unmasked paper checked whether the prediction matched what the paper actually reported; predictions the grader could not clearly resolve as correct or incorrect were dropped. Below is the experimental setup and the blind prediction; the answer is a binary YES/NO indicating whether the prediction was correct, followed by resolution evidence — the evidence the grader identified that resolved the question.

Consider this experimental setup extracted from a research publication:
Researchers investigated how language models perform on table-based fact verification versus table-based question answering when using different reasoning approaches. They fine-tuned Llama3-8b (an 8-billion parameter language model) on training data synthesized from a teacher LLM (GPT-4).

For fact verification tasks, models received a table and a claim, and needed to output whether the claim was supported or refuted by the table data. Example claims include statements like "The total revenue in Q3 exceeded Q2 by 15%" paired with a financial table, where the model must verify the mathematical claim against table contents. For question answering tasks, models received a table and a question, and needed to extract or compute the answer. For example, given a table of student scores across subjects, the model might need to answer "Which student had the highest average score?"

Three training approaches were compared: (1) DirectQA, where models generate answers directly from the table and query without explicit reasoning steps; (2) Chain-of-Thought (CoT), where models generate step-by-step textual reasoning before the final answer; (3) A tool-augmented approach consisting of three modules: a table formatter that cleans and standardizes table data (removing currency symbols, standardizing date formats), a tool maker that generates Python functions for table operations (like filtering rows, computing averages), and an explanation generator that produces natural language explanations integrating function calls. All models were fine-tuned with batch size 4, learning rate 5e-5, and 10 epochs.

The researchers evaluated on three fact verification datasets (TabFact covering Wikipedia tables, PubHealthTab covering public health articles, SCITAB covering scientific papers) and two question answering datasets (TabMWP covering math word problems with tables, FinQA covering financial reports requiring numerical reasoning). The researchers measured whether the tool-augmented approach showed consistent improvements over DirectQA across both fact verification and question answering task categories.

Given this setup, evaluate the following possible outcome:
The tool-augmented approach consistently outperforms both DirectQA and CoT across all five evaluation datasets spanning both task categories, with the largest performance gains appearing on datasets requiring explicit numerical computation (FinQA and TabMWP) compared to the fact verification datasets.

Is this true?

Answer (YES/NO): NO